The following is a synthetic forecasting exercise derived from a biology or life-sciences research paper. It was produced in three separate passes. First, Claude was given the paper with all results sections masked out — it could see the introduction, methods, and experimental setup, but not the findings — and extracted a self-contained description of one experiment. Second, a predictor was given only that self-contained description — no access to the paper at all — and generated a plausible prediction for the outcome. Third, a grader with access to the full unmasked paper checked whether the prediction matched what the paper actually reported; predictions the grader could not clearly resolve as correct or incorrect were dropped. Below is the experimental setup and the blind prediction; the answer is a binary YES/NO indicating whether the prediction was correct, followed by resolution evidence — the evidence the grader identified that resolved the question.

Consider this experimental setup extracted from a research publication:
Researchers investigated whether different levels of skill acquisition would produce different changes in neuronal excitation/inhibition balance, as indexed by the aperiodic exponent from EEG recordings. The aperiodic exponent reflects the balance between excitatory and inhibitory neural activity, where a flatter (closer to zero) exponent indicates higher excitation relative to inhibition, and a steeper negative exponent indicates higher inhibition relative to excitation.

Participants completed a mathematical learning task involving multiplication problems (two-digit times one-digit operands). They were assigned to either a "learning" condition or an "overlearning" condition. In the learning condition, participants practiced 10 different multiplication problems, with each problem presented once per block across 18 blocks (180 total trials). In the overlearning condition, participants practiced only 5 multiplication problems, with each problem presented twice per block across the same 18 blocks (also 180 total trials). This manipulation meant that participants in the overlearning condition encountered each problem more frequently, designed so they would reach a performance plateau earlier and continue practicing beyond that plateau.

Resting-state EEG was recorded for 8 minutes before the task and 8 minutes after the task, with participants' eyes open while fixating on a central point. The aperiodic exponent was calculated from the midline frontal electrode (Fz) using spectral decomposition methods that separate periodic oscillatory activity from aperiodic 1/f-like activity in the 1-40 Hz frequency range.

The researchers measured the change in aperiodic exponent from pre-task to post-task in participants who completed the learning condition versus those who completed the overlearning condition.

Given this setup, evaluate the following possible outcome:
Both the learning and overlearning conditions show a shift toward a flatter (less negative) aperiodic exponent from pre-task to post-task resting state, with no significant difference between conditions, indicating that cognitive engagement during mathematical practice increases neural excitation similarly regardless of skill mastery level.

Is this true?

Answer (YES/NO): NO